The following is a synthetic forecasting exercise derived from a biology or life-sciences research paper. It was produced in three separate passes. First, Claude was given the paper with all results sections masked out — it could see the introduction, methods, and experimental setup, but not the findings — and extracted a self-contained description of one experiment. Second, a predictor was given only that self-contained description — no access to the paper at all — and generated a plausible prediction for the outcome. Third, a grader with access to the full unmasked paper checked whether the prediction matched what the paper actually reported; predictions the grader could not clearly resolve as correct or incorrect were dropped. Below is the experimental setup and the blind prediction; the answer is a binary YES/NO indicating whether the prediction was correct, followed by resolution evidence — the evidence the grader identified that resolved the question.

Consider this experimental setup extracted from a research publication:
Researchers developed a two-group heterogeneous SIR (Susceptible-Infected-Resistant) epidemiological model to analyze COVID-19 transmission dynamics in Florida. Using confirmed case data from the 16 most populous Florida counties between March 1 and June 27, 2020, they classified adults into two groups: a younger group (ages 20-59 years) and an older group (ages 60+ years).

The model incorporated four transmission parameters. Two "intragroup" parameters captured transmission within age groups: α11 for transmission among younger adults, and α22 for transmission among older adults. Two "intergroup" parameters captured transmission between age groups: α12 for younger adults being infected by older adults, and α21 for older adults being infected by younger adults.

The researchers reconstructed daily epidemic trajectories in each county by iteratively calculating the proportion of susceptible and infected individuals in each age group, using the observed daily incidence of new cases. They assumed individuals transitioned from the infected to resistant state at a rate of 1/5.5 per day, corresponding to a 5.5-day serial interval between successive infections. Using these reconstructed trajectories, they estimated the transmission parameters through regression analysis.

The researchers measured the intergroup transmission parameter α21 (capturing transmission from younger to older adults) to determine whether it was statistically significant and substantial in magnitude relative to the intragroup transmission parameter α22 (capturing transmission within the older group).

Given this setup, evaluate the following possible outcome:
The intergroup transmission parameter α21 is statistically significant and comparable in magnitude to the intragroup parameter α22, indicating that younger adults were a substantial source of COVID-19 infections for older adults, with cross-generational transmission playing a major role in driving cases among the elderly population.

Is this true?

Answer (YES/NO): NO